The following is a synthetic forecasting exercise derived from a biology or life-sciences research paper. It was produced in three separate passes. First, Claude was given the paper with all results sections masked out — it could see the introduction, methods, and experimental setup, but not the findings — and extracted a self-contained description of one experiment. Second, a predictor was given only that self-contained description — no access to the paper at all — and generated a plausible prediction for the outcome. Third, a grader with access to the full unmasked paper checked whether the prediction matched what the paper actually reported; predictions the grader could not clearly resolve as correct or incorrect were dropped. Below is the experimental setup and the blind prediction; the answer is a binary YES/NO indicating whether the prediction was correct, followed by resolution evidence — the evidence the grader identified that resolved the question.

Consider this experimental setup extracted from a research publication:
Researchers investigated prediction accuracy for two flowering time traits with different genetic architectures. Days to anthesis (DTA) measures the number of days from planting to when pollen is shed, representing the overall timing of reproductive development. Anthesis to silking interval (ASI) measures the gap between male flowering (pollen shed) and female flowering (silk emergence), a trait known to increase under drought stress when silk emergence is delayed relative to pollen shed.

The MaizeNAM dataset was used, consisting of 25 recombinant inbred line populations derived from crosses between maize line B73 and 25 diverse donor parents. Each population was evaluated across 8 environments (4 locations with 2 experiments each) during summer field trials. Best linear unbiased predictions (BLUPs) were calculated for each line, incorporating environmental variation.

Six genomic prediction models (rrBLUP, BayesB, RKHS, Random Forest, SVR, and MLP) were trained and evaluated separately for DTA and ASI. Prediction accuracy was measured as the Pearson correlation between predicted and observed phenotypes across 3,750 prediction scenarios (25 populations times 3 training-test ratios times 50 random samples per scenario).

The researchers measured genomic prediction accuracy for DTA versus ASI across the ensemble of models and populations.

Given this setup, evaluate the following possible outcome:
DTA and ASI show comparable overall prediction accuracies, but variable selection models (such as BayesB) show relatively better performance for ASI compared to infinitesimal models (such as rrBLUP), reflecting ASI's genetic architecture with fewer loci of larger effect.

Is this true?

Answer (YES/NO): NO